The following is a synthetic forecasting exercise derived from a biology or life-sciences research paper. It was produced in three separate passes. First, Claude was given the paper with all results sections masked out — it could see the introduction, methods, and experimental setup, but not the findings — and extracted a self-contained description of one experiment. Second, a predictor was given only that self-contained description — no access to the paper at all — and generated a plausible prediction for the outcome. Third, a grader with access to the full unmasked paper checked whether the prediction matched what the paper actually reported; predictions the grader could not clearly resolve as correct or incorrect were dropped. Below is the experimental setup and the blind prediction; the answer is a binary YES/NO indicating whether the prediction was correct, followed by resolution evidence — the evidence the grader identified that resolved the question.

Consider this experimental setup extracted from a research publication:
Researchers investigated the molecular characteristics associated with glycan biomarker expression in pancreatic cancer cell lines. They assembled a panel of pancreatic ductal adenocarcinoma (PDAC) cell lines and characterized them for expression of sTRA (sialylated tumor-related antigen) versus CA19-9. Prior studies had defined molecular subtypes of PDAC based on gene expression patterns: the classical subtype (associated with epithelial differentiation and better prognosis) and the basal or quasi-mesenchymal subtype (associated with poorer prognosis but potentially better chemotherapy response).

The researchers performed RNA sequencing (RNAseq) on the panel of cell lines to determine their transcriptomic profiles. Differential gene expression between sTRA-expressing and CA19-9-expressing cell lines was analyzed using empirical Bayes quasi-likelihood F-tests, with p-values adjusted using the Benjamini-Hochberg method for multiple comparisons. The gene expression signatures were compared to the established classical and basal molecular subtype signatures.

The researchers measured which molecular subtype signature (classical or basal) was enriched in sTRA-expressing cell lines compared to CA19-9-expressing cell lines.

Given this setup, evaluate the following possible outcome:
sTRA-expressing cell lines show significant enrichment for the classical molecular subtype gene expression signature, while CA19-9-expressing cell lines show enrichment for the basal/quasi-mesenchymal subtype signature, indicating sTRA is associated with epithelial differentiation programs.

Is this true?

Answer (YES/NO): NO